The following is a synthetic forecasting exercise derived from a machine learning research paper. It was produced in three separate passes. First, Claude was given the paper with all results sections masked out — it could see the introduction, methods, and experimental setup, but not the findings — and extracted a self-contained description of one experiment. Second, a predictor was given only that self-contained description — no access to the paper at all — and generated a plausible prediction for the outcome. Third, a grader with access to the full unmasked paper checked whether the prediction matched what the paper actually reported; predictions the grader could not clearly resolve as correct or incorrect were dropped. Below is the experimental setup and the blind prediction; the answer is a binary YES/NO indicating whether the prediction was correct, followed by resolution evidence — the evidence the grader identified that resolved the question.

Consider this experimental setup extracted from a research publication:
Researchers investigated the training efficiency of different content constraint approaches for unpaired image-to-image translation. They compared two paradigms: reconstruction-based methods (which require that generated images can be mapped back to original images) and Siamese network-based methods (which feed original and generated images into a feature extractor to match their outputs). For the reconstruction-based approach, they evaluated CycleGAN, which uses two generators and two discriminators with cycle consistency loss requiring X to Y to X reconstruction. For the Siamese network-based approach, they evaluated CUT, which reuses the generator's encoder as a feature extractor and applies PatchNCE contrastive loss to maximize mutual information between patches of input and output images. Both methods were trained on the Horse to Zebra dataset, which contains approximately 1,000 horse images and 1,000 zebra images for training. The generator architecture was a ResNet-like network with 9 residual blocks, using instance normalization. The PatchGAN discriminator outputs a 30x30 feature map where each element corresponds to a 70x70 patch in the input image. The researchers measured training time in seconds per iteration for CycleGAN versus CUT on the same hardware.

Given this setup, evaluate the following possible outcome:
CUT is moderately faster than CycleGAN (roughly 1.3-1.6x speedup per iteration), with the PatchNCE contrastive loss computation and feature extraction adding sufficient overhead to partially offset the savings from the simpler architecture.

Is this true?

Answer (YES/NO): NO